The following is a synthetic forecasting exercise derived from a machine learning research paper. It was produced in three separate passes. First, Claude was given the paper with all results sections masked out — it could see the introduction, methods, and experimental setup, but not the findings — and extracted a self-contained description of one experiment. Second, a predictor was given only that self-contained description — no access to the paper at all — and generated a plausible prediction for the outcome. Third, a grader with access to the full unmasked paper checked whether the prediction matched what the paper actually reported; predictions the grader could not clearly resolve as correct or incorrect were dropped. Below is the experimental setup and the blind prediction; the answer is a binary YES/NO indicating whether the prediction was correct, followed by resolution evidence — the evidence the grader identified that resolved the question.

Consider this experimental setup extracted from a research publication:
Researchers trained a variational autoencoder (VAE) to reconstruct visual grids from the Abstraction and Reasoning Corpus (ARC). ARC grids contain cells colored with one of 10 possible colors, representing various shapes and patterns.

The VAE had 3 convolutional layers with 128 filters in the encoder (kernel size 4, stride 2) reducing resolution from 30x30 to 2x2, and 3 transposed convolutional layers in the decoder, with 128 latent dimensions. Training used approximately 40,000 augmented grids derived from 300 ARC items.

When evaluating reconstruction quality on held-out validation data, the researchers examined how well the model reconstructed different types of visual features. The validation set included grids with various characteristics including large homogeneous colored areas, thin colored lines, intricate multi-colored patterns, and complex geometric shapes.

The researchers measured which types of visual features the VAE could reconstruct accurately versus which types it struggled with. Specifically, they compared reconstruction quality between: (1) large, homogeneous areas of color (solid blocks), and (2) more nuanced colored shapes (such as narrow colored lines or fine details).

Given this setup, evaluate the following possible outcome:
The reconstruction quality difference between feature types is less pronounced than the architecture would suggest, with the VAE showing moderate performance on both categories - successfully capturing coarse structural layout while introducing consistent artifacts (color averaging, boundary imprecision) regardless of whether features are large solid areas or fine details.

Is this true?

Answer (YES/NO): NO